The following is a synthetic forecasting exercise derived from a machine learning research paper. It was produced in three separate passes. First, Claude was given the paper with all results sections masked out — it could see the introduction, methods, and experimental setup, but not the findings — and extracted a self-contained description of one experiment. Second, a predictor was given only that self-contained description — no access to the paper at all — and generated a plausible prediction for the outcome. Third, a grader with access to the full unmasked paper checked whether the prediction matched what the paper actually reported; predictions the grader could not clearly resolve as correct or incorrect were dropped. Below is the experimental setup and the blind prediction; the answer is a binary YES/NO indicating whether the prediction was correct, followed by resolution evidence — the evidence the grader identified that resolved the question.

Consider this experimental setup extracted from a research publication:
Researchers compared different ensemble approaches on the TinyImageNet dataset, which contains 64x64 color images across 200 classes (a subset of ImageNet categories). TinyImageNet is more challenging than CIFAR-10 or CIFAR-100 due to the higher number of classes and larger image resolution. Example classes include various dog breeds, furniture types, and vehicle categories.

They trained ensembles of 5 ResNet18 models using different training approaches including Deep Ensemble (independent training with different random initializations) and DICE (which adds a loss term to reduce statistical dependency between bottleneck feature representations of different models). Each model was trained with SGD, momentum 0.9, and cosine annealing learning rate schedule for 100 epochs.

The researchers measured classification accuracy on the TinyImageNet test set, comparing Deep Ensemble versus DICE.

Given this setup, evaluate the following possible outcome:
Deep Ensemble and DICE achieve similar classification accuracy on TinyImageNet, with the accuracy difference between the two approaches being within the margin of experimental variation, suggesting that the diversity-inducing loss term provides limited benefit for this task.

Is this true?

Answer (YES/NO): NO